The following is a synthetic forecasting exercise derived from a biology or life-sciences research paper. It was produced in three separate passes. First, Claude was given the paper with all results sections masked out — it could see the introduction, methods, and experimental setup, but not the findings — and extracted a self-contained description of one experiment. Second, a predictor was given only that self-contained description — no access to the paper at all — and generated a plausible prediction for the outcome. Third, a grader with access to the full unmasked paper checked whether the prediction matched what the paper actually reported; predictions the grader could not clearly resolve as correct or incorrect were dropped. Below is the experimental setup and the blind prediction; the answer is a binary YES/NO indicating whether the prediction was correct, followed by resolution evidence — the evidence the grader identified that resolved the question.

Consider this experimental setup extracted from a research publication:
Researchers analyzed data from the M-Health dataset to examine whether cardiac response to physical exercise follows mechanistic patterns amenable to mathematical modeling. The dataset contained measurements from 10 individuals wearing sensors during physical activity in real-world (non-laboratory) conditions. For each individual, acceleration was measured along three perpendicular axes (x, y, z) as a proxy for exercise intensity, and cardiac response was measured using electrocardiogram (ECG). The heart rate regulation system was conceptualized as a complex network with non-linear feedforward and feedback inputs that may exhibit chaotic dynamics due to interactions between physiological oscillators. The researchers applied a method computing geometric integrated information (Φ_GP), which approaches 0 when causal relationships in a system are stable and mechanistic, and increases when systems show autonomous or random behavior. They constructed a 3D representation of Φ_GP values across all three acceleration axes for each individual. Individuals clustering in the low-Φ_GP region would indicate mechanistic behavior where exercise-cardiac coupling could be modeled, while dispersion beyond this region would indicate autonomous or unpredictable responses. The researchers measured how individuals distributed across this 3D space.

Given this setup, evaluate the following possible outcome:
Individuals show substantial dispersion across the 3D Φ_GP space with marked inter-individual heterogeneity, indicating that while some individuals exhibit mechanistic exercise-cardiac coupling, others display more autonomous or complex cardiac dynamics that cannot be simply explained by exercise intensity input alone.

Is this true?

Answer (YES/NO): YES